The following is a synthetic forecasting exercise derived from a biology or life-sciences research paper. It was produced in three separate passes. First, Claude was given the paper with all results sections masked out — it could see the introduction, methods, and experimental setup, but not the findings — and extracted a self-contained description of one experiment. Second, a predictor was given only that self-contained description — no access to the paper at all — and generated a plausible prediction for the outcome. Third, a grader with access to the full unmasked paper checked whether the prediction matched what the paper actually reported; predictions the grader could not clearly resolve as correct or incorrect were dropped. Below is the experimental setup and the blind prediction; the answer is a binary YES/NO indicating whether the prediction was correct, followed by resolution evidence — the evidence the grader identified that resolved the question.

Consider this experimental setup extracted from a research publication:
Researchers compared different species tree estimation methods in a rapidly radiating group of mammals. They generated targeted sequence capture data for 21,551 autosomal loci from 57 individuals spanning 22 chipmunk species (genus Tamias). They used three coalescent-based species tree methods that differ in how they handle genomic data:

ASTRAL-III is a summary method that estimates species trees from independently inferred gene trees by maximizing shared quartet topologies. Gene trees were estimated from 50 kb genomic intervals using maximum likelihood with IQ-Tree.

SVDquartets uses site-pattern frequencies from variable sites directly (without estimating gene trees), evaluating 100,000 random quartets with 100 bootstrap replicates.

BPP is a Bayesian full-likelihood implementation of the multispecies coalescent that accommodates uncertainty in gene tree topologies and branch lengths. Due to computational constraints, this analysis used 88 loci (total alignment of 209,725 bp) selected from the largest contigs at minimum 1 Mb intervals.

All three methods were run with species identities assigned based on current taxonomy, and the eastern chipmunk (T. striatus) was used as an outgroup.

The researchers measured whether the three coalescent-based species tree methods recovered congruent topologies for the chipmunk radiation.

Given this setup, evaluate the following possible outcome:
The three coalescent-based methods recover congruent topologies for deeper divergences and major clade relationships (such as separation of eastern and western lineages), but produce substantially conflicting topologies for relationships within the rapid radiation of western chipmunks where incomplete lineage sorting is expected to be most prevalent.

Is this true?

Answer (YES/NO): YES